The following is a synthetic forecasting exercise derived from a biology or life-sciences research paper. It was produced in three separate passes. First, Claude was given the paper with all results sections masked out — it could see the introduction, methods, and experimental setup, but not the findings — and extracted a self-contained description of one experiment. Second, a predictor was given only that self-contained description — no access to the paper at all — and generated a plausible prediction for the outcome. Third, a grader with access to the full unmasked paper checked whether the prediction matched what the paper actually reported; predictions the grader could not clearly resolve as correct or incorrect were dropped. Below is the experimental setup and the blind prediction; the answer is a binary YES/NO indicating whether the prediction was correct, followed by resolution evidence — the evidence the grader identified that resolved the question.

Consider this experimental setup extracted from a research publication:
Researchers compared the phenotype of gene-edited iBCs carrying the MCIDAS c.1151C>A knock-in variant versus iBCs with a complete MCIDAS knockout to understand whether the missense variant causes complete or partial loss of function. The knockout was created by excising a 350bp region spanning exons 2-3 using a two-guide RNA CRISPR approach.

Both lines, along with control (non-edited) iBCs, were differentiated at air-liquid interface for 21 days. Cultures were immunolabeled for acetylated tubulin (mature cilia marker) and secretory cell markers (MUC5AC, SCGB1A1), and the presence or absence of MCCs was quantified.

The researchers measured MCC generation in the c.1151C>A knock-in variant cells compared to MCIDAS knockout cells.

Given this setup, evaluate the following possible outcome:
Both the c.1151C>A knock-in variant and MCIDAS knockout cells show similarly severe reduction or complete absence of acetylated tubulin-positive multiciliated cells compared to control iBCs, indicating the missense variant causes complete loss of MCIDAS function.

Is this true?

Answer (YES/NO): YES